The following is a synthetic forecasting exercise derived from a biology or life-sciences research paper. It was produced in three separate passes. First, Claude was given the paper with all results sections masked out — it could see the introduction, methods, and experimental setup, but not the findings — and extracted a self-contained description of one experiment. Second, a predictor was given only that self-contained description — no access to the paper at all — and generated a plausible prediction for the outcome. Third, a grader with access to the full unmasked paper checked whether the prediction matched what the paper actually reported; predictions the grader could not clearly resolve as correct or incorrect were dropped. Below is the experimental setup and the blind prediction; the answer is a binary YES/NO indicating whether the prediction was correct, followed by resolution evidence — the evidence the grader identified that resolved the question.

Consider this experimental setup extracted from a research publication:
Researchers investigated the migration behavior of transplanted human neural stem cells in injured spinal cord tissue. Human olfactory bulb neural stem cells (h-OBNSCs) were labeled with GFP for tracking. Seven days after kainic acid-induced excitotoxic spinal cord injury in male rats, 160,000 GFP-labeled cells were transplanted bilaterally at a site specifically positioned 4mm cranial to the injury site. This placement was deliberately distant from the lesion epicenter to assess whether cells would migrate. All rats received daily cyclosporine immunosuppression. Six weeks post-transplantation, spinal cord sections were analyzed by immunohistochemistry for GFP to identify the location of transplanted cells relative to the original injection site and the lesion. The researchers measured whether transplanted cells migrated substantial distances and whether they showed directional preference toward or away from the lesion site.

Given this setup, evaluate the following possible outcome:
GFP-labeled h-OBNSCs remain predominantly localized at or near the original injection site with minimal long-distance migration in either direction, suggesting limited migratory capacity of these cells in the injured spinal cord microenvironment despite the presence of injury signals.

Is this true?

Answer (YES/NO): NO